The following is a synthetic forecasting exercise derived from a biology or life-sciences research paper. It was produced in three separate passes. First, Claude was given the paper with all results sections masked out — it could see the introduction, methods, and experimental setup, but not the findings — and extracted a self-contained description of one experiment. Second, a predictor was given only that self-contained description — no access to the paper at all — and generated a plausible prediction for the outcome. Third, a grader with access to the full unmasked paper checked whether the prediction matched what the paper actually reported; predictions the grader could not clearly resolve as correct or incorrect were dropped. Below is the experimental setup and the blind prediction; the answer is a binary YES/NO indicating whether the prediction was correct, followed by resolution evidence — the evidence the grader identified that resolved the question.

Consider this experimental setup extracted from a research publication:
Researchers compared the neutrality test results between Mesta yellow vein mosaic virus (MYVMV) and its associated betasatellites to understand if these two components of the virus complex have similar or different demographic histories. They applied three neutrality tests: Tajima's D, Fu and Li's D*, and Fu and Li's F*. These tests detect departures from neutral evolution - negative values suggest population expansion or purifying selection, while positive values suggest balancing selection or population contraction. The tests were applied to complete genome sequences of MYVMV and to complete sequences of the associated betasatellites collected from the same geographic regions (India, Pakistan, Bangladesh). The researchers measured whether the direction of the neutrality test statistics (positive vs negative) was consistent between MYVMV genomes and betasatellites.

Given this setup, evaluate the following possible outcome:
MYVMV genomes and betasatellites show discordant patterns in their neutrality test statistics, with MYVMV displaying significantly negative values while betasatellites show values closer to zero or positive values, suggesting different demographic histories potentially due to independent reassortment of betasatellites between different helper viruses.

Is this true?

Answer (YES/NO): NO